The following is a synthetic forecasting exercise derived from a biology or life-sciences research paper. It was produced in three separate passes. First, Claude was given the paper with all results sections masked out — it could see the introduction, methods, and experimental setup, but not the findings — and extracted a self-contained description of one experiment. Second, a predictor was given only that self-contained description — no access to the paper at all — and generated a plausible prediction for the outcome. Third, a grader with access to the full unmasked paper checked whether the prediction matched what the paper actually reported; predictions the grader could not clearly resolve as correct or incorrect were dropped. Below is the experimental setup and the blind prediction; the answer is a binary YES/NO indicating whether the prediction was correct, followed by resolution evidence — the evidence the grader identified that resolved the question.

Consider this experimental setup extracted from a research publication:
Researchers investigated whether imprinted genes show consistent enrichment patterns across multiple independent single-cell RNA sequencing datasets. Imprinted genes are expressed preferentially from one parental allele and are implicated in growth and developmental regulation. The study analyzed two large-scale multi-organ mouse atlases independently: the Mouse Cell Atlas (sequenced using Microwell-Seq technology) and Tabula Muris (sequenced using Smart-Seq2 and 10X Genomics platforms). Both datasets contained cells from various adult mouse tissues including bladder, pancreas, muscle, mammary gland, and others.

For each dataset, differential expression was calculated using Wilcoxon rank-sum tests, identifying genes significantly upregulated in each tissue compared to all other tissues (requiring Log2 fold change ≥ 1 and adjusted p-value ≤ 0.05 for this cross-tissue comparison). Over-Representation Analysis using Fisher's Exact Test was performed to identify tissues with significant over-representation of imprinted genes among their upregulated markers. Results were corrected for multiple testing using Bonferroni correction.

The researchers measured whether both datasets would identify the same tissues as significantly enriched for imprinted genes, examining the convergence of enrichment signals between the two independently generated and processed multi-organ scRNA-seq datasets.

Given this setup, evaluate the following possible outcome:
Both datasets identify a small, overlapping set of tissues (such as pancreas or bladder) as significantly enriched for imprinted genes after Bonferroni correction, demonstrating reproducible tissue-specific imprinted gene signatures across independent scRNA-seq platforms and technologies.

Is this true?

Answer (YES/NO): YES